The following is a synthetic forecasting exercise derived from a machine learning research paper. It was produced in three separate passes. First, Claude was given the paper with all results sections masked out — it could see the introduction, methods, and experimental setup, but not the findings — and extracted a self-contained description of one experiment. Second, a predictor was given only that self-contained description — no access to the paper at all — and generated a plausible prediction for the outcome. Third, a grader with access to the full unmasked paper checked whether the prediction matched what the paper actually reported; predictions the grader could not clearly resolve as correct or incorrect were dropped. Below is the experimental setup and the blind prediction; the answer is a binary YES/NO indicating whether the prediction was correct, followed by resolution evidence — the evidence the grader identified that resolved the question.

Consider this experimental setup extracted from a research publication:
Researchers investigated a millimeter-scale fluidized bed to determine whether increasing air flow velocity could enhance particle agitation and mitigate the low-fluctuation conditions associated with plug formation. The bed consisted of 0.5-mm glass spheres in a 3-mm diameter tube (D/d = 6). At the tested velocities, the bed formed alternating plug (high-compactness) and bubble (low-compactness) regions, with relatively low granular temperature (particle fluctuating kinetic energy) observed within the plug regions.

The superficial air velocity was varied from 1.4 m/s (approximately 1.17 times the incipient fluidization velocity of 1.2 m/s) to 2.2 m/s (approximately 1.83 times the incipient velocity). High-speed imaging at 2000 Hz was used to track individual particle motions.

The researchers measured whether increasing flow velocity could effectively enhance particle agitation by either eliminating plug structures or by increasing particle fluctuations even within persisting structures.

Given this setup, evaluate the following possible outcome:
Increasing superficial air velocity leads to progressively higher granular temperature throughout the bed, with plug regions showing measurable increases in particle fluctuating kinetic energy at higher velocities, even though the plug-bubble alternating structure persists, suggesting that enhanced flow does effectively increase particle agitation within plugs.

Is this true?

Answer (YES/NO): YES